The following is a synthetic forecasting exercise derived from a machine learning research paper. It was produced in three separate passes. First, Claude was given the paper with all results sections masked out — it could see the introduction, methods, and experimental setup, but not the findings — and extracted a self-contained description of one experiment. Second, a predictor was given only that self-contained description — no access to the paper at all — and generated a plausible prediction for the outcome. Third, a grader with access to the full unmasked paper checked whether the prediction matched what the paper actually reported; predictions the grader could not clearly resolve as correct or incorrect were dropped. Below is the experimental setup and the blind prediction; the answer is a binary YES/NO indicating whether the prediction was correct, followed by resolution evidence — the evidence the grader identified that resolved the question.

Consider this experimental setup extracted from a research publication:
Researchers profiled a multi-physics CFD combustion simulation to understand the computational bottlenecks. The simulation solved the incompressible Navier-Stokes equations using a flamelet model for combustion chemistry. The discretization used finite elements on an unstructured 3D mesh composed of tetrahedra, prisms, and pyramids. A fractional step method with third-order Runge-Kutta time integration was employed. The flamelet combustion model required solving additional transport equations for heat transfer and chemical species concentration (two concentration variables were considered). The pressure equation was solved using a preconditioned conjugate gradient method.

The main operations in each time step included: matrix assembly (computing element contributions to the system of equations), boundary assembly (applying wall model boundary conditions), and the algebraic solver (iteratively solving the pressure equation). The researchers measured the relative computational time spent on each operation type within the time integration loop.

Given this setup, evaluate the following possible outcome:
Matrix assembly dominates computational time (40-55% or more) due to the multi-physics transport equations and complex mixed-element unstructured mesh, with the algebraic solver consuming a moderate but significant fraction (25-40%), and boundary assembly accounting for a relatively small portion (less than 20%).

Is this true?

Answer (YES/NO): NO